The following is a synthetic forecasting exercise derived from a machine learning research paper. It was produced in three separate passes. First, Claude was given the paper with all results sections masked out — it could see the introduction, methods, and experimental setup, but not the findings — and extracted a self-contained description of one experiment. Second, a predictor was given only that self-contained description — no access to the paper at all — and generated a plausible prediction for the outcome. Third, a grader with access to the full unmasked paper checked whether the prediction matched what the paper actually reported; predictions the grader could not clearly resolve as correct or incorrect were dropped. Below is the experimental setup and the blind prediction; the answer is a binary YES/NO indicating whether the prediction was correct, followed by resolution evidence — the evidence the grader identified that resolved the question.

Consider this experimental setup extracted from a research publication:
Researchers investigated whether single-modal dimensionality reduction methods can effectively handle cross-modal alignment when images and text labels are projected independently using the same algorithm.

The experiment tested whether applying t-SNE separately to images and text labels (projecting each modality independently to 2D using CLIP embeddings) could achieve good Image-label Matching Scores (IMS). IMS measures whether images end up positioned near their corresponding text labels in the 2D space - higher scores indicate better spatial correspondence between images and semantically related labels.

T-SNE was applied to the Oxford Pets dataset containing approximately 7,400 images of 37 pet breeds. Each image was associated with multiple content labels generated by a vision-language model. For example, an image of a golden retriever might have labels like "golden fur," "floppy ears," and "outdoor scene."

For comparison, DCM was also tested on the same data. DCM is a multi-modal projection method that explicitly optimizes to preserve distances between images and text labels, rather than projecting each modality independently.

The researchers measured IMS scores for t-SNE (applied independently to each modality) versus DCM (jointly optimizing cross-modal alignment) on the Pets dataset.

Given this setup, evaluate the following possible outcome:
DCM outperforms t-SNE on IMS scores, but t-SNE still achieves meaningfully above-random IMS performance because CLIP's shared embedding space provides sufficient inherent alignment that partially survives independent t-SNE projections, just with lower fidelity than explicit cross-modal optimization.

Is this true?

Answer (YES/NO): YES